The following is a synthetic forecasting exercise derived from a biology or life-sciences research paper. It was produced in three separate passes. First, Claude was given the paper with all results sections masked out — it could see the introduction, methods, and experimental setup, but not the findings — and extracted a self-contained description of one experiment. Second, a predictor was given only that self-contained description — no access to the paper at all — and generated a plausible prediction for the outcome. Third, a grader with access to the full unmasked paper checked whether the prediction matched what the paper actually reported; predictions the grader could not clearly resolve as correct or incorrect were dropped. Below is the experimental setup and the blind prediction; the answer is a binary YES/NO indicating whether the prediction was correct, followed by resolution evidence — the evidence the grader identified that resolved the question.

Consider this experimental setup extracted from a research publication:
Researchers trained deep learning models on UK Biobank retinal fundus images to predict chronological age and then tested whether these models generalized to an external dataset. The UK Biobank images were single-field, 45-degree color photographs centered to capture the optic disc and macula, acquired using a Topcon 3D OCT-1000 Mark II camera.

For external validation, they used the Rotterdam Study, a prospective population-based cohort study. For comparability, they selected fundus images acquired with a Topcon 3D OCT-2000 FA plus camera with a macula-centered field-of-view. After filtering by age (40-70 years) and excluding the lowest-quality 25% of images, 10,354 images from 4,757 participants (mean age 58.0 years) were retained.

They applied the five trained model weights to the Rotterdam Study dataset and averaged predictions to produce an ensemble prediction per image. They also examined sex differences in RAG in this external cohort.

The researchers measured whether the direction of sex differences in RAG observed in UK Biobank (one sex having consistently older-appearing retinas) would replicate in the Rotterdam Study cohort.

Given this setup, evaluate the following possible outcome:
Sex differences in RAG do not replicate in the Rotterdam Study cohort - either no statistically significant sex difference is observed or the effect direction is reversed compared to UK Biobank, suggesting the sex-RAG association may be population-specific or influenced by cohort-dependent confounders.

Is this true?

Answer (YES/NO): NO